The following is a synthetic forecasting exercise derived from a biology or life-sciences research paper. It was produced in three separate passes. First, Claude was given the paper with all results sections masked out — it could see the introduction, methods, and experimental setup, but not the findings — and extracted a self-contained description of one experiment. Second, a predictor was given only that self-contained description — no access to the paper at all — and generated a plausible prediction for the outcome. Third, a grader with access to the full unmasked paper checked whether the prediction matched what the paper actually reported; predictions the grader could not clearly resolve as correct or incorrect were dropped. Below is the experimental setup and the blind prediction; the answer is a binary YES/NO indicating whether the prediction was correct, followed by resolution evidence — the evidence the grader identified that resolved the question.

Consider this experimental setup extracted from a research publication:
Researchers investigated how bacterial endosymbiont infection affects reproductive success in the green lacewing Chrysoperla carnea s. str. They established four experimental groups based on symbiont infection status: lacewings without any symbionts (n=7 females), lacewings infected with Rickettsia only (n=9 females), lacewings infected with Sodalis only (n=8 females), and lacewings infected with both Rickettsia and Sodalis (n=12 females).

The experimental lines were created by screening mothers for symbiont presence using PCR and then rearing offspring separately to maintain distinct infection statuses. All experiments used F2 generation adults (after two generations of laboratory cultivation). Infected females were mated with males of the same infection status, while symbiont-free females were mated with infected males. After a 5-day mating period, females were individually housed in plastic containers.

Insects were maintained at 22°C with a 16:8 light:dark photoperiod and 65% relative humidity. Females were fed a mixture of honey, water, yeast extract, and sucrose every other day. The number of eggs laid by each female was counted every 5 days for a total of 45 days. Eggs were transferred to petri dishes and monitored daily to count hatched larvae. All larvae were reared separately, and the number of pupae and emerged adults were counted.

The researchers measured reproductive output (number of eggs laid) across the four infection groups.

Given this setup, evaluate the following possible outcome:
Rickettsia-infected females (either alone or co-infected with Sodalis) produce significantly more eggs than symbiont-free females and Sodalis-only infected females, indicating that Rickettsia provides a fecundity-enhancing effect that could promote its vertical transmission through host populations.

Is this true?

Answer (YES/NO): NO